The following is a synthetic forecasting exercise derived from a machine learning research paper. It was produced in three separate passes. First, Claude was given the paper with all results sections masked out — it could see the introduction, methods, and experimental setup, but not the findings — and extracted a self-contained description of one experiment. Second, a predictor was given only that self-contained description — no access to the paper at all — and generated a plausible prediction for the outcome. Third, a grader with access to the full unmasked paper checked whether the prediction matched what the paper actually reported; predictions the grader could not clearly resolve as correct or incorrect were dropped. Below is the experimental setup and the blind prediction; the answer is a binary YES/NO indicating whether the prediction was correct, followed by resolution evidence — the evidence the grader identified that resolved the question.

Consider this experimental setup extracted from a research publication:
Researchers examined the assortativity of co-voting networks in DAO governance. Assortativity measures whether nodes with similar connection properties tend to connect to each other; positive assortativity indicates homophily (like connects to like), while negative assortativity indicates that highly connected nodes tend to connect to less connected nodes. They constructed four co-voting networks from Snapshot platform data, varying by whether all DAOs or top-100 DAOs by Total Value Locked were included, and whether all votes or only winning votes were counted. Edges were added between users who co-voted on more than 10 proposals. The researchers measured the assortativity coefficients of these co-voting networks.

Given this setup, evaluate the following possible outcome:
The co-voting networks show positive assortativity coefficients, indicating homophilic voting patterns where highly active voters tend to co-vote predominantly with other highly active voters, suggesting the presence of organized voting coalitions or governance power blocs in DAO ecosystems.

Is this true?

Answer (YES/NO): YES